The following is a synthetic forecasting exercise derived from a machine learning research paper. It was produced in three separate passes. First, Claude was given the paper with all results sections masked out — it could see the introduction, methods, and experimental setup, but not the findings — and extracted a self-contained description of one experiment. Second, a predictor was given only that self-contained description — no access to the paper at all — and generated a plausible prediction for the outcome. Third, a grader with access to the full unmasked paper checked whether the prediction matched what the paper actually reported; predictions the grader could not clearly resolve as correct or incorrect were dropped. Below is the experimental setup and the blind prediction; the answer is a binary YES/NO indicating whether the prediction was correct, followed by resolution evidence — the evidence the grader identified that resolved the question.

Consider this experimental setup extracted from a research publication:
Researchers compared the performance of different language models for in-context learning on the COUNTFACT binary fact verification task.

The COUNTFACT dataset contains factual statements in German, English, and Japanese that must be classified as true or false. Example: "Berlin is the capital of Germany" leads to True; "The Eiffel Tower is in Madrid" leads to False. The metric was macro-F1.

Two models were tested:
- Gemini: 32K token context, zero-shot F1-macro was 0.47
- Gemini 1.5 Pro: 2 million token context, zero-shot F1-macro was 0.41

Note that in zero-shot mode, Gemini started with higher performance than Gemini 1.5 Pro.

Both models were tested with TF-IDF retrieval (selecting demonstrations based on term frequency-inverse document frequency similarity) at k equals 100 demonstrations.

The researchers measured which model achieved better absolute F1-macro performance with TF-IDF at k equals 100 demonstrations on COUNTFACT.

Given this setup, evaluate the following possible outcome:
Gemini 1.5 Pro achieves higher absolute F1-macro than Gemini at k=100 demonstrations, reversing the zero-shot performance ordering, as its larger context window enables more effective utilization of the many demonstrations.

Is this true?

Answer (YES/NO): YES